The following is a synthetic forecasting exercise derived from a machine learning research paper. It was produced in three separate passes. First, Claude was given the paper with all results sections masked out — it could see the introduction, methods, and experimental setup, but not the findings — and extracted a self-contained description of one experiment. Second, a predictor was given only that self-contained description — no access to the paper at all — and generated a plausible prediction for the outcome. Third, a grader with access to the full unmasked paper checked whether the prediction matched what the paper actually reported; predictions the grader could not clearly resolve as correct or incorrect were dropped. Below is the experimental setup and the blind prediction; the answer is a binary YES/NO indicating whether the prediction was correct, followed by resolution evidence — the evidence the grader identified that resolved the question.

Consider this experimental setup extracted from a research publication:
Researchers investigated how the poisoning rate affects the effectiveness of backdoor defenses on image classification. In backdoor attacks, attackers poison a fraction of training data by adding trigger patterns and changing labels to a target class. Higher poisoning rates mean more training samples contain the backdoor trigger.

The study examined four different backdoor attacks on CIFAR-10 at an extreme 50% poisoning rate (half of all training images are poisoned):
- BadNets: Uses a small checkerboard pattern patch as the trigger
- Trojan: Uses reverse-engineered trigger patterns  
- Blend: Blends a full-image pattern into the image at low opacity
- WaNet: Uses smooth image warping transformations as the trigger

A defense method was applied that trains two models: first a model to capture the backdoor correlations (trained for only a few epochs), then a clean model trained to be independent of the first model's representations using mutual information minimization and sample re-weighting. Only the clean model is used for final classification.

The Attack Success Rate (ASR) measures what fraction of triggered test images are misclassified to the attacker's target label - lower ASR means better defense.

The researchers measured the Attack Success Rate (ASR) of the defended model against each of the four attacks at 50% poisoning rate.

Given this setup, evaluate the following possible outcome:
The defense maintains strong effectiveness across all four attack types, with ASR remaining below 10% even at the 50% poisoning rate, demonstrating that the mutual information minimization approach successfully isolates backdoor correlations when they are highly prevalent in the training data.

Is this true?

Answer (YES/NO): YES